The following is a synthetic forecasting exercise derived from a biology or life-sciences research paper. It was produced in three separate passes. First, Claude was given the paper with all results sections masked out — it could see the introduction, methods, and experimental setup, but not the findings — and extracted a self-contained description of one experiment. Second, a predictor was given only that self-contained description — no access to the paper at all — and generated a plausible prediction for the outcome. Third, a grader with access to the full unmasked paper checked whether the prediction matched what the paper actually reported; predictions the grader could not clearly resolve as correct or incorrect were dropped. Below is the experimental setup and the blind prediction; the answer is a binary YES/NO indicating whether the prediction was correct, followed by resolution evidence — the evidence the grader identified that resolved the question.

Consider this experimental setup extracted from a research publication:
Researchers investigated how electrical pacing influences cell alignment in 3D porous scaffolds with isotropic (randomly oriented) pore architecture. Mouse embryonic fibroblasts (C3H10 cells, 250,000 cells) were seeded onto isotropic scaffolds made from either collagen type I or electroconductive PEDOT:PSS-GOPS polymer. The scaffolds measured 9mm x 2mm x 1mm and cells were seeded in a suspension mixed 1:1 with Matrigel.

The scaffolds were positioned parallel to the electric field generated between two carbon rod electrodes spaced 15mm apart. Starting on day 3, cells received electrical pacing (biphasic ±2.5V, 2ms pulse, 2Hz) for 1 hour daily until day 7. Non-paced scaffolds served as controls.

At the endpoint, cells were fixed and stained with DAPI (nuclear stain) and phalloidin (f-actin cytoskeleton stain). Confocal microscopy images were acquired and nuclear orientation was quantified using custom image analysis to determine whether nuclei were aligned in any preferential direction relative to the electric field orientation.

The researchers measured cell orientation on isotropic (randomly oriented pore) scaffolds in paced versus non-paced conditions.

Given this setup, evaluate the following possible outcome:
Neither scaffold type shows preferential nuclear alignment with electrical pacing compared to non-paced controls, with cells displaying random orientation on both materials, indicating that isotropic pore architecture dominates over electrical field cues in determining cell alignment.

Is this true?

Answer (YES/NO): NO